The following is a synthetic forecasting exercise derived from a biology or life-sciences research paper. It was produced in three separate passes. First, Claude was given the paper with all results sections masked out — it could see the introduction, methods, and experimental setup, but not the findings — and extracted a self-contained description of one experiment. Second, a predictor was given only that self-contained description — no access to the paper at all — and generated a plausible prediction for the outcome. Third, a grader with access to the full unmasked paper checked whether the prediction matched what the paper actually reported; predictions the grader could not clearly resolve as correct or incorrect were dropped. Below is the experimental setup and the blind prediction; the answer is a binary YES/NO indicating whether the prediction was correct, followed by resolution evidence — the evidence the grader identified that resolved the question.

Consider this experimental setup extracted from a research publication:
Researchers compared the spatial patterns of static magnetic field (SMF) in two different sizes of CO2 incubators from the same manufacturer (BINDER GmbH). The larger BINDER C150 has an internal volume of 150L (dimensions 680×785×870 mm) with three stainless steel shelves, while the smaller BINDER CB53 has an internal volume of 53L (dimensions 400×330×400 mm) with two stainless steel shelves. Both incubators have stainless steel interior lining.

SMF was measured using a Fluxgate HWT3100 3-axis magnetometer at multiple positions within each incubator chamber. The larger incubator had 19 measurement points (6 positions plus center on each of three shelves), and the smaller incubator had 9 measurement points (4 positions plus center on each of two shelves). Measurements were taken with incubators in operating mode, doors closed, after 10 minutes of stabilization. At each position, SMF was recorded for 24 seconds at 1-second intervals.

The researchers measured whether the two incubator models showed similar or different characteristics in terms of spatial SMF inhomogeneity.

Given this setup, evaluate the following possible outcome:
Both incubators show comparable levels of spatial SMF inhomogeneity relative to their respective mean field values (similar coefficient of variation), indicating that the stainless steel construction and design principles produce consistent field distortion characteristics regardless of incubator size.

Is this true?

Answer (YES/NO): NO